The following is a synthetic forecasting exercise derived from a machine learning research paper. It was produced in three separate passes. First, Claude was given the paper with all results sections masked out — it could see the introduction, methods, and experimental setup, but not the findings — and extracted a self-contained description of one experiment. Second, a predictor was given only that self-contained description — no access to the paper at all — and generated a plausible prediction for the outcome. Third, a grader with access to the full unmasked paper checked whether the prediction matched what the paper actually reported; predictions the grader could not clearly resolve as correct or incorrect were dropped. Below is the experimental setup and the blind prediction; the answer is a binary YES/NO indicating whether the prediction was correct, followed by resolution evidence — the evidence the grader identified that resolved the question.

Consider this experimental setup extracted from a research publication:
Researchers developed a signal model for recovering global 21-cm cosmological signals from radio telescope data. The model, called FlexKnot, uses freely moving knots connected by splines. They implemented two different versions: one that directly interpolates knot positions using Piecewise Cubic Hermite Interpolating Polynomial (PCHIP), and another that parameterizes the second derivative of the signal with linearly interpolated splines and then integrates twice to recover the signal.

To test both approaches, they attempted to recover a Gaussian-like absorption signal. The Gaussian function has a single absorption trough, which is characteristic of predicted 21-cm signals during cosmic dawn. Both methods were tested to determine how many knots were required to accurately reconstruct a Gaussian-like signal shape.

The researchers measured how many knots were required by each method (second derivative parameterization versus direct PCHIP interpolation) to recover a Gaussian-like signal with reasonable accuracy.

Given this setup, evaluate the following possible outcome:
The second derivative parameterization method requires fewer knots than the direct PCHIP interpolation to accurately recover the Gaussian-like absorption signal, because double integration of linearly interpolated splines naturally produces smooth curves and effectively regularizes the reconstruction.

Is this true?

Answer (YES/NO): NO